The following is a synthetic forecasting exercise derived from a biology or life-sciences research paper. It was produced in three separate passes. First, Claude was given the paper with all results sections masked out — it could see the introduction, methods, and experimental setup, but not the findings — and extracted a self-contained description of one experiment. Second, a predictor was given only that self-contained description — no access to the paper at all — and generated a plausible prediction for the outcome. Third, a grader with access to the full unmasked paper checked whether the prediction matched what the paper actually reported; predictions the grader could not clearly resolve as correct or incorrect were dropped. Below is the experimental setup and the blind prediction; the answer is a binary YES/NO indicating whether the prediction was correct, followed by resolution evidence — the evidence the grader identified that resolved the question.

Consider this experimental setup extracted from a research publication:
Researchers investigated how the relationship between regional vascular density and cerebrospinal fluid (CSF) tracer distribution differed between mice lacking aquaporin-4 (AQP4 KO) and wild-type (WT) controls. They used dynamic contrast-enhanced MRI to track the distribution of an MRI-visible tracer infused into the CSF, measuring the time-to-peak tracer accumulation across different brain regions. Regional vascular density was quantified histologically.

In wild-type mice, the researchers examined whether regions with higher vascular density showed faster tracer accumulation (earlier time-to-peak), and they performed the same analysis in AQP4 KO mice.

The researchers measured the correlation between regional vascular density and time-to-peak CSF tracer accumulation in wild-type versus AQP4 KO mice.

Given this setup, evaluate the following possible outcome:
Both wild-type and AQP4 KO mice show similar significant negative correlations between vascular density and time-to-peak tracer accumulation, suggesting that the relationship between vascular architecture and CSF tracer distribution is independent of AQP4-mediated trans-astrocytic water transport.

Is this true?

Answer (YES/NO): NO